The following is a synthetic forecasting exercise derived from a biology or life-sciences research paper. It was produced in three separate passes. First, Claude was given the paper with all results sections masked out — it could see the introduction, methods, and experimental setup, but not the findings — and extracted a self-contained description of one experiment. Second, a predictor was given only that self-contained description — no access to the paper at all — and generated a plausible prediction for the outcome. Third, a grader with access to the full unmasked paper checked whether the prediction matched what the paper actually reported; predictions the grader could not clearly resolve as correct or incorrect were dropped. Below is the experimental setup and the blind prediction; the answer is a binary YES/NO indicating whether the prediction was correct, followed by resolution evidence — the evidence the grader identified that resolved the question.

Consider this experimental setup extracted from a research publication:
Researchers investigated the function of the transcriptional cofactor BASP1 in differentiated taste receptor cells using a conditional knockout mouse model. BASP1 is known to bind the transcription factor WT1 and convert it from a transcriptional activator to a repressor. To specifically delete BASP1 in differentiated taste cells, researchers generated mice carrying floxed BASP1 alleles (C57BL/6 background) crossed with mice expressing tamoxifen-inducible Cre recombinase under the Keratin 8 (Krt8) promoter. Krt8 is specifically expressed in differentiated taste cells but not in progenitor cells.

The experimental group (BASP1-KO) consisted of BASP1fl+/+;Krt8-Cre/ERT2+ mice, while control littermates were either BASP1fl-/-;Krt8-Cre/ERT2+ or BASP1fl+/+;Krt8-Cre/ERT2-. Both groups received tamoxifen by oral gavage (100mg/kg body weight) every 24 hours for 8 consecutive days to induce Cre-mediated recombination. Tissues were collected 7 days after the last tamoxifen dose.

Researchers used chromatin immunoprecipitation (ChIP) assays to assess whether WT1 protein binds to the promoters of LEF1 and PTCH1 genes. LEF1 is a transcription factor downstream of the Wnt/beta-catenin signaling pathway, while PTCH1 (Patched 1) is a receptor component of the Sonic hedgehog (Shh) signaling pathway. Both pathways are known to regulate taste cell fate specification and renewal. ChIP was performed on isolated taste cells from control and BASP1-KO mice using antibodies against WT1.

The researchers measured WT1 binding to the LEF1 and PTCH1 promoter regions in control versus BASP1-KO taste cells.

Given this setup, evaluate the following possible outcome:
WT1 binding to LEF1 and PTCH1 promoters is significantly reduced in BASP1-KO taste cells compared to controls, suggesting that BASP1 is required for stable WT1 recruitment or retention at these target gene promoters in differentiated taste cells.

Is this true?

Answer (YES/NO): NO